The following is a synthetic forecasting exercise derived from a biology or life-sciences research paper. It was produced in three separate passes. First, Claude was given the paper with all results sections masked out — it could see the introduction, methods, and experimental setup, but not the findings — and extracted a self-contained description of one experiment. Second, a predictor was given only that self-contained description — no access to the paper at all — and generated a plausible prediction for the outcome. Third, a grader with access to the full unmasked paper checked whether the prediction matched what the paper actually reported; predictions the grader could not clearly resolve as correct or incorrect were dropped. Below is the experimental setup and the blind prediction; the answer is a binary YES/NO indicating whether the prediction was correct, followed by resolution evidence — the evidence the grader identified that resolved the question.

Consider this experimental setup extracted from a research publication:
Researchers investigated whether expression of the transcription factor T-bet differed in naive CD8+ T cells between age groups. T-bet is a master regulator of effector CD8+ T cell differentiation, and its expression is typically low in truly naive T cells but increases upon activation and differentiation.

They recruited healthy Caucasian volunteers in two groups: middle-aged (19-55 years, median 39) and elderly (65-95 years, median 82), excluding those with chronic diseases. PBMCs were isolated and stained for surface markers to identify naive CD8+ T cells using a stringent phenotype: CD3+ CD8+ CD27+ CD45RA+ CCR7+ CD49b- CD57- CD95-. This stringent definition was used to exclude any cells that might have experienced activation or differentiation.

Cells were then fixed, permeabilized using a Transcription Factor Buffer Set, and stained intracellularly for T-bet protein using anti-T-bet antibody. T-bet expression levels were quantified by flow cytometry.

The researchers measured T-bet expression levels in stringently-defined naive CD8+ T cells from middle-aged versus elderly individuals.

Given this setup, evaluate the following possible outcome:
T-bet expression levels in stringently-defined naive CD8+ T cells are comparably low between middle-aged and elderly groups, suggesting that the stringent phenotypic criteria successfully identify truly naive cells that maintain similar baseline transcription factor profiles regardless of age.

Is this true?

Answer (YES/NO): NO